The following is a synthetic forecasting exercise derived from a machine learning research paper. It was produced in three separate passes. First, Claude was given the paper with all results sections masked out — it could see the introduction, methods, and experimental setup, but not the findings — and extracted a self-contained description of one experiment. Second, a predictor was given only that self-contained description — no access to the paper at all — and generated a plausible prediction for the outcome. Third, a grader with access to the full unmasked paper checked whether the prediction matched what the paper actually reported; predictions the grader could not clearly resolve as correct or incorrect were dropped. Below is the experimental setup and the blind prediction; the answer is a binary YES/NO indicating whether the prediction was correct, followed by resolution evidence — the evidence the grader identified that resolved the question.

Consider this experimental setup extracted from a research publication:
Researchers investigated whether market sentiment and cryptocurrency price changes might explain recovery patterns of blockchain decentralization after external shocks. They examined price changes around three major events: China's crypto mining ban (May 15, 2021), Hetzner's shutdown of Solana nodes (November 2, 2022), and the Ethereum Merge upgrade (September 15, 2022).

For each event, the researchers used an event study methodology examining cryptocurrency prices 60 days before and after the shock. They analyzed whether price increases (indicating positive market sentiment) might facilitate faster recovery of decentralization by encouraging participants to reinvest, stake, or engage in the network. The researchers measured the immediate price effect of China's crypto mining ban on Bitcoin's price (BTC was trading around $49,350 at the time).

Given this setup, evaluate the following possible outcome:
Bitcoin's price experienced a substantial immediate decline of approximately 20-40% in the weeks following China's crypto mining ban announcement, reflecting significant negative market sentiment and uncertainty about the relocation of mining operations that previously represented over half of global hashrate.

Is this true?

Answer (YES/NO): NO